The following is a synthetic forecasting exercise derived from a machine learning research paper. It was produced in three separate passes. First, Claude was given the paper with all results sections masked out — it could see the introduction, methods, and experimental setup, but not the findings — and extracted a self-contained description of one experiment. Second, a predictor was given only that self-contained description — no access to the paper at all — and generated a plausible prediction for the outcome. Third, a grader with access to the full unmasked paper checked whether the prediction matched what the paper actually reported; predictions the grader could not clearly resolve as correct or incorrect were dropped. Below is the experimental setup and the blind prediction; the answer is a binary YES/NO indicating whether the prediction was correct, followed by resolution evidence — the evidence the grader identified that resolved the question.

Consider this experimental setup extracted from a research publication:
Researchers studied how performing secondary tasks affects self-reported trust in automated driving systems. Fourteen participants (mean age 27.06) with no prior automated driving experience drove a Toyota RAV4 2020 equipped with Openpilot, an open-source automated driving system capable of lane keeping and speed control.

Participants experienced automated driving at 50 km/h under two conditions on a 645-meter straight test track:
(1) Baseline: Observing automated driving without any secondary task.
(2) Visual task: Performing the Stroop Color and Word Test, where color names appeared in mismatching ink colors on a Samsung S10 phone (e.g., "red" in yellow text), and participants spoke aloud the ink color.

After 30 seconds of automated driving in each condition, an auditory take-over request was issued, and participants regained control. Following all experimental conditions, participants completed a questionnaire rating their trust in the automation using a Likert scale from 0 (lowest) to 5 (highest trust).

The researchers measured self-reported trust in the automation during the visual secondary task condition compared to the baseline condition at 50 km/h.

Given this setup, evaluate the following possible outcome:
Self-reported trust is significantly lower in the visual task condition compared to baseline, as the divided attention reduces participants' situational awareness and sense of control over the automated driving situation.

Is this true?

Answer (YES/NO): YES